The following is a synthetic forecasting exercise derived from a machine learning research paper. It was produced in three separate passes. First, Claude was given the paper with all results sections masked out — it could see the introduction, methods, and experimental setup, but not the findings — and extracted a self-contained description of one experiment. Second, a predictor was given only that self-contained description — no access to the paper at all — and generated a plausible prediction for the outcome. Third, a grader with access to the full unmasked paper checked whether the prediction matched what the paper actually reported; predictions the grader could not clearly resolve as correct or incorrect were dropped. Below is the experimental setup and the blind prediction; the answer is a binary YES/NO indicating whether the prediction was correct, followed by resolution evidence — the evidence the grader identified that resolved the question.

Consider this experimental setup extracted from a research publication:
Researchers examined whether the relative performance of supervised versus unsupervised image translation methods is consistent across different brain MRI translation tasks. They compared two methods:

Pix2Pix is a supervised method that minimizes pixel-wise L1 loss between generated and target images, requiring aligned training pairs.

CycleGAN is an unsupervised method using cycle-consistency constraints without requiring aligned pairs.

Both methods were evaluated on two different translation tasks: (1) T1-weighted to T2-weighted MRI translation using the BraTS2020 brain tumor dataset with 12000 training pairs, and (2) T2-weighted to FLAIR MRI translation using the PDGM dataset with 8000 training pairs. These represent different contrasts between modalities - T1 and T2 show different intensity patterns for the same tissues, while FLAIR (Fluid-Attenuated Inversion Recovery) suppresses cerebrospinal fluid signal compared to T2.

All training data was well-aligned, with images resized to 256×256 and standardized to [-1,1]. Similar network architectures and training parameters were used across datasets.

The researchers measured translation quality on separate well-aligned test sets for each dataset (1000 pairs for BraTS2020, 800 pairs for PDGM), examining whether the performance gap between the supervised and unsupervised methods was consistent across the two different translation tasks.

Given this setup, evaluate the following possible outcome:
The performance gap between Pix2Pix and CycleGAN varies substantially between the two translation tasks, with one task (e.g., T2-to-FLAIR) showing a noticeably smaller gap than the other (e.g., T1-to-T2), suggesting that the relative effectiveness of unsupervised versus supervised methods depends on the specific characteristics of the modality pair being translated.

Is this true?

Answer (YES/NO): NO